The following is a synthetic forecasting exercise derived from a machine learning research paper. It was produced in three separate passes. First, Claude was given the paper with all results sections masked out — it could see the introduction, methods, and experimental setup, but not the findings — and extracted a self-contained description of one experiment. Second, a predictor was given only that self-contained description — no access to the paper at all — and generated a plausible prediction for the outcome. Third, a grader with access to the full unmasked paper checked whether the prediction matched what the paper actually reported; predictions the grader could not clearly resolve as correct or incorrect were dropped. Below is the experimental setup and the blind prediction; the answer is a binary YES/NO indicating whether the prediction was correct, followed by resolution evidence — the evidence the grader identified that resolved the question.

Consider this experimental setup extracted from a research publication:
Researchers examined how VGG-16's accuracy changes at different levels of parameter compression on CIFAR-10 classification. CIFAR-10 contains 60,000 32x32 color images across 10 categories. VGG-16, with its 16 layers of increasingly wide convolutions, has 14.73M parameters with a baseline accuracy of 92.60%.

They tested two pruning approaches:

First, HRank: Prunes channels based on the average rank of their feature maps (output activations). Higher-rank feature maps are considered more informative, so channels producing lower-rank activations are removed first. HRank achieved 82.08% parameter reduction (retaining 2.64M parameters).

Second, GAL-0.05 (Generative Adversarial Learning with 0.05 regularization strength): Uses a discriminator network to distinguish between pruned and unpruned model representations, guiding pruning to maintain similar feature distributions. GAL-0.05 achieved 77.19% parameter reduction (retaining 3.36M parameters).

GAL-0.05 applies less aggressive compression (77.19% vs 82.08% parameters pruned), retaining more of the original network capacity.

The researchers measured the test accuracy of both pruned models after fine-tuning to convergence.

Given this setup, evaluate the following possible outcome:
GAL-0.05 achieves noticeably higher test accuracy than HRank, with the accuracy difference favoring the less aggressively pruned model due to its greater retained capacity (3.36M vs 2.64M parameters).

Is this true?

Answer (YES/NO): NO